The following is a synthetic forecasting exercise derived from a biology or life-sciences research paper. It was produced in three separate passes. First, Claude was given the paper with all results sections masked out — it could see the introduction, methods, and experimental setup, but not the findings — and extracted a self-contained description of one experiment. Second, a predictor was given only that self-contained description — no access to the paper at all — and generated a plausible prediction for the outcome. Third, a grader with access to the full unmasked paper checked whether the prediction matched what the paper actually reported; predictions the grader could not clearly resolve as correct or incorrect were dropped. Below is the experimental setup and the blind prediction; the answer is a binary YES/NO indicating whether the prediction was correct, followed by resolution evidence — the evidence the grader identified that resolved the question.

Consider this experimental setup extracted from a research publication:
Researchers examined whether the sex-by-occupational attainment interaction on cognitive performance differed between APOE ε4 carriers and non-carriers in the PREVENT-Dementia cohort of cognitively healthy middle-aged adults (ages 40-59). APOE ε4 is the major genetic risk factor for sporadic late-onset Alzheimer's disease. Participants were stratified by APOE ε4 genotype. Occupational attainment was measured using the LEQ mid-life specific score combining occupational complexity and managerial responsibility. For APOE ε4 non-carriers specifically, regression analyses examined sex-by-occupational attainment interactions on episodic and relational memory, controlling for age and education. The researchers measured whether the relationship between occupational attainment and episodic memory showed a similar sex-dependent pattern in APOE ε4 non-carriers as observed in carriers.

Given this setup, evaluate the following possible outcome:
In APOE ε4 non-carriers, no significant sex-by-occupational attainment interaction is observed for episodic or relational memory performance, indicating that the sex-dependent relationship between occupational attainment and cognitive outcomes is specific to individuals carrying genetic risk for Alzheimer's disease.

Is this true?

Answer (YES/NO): YES